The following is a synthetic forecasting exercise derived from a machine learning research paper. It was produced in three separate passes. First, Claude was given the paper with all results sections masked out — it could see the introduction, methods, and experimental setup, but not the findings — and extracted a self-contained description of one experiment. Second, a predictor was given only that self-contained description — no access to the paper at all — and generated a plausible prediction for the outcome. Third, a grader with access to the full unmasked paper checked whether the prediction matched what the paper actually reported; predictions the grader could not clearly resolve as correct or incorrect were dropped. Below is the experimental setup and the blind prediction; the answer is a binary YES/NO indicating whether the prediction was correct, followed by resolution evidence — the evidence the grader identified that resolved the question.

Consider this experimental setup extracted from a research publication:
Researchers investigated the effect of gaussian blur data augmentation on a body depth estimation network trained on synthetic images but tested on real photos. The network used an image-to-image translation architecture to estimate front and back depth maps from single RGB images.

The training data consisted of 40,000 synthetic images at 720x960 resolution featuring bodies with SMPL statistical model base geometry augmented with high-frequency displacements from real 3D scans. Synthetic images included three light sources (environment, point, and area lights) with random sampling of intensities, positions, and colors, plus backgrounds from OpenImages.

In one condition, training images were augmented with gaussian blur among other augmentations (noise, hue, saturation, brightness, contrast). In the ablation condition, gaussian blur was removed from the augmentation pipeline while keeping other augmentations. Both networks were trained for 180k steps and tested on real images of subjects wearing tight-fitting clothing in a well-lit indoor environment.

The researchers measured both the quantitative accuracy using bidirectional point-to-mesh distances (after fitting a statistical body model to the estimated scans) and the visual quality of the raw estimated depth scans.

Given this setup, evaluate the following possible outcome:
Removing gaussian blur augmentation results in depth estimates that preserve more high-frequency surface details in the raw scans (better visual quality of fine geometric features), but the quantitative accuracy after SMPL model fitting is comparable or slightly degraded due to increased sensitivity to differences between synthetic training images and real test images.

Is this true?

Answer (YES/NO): NO